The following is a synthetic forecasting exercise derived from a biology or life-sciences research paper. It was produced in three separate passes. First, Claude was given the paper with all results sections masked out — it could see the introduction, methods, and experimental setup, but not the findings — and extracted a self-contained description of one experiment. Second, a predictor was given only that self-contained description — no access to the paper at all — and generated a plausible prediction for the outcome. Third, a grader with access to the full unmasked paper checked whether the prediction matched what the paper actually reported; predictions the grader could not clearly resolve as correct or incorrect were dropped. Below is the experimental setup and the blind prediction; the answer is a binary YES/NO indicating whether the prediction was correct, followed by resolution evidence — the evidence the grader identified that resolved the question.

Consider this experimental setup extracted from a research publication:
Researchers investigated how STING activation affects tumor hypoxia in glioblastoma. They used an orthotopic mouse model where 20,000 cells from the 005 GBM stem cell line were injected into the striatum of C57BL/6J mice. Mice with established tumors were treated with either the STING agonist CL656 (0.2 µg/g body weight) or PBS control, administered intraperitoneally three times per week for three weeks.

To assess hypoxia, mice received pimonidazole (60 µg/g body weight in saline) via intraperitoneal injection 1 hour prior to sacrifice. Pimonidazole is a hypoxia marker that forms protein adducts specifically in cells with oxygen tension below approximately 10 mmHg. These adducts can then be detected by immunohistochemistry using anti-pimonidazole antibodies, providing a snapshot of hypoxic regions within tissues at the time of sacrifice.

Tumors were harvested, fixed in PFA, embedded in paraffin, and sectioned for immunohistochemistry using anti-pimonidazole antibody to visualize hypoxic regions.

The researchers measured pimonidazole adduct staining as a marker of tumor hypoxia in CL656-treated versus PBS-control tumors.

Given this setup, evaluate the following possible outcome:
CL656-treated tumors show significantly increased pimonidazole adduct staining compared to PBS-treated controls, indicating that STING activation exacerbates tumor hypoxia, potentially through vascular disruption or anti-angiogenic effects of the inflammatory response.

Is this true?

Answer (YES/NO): YES